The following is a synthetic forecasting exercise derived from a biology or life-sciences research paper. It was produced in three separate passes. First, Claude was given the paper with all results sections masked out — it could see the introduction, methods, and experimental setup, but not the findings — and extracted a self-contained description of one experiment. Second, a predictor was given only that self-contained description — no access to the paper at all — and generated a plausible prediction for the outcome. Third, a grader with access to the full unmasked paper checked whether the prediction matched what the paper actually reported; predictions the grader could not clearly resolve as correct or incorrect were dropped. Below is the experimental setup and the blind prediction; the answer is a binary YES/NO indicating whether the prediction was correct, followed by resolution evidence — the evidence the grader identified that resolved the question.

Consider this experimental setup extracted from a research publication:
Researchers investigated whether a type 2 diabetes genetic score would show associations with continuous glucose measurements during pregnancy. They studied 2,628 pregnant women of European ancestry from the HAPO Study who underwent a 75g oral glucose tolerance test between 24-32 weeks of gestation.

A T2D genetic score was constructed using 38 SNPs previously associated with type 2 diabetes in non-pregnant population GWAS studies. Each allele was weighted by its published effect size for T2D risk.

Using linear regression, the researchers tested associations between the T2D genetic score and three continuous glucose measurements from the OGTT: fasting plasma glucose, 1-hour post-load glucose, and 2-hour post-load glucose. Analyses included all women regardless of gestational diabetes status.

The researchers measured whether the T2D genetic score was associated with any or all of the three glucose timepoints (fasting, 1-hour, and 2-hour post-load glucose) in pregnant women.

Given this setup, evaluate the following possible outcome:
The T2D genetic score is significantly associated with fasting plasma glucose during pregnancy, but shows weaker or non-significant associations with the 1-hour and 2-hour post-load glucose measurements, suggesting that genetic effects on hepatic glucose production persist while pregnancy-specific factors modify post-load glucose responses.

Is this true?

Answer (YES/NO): NO